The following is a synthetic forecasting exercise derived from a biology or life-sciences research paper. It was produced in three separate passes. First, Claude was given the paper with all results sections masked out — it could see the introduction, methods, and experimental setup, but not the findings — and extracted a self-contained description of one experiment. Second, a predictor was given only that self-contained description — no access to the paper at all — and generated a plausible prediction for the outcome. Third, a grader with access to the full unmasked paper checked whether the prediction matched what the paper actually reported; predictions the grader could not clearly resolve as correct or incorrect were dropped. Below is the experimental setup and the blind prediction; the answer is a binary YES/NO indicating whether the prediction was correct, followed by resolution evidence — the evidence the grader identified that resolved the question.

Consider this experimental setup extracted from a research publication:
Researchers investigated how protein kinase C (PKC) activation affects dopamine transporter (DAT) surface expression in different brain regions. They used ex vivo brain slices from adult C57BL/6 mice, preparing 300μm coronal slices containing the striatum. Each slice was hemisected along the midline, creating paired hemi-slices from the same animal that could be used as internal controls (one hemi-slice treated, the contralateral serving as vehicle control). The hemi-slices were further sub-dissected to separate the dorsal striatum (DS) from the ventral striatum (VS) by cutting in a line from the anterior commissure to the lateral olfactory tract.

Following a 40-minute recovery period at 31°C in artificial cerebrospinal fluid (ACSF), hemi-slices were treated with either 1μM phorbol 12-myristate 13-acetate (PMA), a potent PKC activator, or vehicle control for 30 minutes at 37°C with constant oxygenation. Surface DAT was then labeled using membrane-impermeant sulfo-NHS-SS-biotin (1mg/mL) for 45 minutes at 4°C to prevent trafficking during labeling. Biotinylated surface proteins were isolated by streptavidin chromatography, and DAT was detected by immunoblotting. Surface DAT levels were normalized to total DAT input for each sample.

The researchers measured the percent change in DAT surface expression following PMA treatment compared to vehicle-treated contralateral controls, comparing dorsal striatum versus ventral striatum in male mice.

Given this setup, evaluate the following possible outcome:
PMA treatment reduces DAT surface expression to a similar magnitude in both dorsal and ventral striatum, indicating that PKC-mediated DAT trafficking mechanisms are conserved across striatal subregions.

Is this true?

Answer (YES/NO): NO